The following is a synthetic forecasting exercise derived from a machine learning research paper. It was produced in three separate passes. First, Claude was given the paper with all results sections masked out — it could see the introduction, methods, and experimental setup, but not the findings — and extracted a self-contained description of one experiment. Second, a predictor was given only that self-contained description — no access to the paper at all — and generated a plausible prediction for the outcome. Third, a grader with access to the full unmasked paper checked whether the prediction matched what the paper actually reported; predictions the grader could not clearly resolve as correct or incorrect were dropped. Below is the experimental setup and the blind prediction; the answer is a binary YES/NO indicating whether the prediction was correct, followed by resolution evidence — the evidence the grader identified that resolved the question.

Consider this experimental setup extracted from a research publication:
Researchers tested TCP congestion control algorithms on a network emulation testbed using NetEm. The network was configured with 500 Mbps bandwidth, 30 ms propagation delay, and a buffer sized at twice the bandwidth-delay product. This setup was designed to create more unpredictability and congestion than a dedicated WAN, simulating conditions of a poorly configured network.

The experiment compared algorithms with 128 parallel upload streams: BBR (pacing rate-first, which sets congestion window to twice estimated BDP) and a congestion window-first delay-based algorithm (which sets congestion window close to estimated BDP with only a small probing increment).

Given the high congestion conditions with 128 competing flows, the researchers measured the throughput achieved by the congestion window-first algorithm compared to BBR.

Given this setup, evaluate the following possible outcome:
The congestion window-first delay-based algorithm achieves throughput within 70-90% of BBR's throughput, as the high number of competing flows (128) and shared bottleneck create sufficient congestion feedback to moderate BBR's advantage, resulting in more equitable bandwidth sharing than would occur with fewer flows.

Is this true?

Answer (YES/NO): NO